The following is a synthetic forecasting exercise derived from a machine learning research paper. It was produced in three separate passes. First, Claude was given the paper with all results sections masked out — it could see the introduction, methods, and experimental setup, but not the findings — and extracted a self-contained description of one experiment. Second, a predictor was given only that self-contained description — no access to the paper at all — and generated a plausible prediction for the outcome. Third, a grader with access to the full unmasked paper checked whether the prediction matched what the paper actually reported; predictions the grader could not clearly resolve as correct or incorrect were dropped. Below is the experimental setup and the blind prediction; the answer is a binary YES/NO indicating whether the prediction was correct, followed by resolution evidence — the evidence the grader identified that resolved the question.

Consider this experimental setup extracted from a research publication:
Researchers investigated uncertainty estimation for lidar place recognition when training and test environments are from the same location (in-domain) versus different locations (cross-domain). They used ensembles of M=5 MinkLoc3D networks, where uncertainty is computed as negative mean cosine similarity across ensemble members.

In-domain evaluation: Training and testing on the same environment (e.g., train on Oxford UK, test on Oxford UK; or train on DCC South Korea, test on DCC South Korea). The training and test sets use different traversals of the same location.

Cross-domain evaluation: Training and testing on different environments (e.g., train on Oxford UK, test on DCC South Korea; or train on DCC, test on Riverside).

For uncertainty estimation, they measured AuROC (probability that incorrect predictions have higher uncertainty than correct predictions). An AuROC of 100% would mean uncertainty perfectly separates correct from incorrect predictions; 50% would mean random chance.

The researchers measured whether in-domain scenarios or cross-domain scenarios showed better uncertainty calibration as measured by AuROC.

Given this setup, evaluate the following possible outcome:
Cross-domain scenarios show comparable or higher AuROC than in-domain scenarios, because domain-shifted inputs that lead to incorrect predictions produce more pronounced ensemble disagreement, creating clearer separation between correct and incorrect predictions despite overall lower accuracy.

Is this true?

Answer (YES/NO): NO